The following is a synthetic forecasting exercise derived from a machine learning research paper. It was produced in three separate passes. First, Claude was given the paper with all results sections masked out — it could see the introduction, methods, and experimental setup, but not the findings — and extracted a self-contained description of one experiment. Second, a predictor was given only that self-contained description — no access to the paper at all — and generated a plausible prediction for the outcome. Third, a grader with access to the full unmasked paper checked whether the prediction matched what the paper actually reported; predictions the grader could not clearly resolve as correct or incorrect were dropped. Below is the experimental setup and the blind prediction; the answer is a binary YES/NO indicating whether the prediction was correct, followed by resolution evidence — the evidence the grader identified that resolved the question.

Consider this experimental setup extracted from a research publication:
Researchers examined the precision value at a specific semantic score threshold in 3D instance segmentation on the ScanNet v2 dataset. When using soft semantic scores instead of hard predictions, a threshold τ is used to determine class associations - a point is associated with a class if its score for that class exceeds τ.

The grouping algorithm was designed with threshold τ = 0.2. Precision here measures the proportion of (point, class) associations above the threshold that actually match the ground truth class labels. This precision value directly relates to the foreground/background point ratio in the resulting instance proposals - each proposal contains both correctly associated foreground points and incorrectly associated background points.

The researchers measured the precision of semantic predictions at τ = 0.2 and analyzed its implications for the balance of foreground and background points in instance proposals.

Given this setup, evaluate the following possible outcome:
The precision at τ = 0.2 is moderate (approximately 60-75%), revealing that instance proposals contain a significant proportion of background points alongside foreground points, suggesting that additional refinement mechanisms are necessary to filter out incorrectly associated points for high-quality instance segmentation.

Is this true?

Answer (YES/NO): NO